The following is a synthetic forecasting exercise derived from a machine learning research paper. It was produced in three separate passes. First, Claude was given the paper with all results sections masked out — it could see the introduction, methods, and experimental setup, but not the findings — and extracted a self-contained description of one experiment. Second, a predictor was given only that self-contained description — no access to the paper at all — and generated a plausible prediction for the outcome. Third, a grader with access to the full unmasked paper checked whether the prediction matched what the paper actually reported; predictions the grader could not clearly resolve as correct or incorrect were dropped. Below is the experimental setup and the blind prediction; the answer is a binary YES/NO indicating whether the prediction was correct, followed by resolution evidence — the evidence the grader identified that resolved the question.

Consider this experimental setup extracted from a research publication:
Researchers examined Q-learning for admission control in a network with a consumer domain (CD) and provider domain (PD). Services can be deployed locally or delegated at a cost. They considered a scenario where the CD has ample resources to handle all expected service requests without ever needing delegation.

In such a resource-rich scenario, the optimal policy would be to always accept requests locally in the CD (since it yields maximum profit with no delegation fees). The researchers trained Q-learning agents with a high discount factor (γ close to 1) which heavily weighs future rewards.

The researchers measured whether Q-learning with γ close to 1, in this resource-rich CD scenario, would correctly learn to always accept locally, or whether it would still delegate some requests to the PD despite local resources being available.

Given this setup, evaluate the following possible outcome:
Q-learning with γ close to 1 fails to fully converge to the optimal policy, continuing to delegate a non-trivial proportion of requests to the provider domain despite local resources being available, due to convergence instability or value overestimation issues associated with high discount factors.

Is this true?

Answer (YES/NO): NO